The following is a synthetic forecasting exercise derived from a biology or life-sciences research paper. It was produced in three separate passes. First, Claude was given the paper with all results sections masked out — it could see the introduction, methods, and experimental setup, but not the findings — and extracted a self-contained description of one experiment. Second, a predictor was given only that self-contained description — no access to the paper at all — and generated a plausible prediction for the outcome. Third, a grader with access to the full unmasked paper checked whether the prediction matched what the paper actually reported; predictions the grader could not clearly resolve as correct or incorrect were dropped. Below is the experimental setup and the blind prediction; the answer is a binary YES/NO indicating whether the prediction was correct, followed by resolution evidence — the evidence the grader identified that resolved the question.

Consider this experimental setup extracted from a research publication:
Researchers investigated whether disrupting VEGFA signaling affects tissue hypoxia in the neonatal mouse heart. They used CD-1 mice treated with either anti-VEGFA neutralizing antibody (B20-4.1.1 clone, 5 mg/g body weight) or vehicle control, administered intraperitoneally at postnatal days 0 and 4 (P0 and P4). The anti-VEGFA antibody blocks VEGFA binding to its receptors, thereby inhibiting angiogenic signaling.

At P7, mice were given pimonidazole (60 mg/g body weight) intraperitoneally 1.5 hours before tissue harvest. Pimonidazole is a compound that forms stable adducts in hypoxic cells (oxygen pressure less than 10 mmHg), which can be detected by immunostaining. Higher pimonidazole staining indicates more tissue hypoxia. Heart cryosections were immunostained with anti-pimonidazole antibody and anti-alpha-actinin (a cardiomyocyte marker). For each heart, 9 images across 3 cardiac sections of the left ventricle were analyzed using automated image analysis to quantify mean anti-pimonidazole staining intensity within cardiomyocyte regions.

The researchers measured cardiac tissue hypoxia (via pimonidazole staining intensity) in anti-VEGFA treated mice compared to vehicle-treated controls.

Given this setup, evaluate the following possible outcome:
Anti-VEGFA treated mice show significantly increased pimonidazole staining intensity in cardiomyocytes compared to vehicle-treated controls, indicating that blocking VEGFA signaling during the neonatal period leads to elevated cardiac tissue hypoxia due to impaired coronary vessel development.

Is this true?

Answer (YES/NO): YES